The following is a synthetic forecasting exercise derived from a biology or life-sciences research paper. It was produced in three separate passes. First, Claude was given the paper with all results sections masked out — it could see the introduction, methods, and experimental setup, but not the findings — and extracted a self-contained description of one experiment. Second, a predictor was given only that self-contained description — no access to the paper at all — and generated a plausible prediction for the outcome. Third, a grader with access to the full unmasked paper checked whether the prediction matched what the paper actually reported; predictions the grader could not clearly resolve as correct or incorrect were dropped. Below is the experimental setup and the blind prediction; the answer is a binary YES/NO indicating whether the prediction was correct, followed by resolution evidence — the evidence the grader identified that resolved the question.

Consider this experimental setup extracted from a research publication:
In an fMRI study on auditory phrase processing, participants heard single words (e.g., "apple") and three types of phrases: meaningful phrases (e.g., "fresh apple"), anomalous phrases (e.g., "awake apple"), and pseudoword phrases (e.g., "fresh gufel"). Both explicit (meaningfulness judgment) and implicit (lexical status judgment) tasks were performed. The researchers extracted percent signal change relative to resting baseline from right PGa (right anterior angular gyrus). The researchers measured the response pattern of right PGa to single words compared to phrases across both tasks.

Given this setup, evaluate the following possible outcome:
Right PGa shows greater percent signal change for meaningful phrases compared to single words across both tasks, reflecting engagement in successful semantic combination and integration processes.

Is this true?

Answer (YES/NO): NO